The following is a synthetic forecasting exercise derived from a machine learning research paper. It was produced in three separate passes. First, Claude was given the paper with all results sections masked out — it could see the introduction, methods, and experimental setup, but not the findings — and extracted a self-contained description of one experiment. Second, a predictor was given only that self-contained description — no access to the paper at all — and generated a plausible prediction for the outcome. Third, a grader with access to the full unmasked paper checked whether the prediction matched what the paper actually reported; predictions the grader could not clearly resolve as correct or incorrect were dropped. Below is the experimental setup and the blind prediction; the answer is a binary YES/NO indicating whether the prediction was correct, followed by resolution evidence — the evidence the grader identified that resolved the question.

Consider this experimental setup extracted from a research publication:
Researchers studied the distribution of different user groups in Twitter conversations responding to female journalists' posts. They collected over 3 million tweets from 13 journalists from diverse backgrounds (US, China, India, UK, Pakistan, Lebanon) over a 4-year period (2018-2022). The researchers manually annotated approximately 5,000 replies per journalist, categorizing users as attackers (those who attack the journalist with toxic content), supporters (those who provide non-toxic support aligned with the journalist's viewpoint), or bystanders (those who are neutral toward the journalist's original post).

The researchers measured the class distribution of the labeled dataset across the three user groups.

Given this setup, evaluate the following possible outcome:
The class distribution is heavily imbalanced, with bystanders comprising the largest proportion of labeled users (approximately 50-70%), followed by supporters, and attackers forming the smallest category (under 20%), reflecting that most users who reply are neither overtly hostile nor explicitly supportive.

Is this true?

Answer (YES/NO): YES